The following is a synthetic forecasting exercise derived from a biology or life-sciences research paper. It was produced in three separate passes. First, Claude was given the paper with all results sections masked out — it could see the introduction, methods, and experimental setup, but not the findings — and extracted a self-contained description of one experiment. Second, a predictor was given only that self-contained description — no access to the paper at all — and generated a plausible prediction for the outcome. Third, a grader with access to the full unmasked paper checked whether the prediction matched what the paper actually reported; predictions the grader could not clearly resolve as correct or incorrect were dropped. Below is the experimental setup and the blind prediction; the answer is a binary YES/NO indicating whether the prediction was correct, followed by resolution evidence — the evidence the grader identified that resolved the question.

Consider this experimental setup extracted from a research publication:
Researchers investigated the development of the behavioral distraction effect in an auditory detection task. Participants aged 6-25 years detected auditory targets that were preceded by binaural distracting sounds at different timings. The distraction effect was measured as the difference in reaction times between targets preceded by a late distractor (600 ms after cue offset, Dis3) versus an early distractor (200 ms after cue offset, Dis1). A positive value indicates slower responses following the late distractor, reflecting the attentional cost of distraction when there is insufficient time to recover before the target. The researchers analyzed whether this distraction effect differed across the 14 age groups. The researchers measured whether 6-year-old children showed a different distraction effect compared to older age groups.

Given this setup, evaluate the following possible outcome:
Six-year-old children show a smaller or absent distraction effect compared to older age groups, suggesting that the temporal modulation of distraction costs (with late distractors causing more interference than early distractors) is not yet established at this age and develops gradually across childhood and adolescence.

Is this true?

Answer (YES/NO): NO